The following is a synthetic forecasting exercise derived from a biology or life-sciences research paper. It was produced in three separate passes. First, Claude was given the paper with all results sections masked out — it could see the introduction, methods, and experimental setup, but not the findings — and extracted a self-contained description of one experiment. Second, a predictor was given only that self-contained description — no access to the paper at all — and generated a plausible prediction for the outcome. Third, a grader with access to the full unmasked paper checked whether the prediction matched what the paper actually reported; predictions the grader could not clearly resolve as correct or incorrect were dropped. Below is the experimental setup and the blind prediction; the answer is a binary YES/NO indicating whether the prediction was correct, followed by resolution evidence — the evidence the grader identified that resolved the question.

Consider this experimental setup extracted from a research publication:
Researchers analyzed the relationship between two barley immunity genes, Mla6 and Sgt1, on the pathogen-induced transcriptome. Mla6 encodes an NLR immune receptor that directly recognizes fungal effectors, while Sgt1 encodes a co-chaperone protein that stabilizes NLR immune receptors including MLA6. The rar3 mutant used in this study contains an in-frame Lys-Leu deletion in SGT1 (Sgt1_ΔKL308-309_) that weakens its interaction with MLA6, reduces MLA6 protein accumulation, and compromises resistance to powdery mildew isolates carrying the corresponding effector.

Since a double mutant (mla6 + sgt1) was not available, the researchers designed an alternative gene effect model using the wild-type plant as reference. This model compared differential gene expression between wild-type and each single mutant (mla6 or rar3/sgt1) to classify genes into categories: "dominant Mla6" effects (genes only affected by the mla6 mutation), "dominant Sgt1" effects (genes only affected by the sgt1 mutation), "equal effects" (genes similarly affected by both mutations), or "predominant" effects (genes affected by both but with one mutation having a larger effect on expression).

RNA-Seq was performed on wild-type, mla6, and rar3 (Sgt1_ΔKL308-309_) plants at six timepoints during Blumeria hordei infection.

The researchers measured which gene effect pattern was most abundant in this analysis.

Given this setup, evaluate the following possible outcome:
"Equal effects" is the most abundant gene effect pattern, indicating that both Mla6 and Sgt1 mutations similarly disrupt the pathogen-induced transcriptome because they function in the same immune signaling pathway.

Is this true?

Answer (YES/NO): YES